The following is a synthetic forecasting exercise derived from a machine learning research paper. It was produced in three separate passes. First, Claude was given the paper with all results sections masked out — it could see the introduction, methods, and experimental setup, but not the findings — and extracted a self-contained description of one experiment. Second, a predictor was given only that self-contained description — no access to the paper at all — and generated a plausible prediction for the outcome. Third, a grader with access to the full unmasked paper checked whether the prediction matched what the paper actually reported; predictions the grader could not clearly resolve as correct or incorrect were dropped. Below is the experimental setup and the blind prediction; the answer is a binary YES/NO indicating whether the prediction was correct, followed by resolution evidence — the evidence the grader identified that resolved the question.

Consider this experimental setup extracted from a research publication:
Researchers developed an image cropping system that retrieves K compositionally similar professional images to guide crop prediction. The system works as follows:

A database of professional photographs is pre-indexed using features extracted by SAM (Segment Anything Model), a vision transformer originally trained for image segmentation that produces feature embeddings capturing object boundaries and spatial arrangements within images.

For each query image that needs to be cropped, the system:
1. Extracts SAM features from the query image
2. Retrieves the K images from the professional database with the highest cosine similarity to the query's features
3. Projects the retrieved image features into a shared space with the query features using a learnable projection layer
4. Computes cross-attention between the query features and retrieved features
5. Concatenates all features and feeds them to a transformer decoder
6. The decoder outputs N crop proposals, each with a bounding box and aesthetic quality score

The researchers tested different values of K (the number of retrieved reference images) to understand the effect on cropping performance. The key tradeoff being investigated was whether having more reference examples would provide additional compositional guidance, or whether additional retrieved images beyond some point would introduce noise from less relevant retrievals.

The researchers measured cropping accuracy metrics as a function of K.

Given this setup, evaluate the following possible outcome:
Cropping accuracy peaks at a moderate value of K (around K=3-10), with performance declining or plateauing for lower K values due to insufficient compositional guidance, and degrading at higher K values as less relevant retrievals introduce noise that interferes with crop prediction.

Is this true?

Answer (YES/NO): NO